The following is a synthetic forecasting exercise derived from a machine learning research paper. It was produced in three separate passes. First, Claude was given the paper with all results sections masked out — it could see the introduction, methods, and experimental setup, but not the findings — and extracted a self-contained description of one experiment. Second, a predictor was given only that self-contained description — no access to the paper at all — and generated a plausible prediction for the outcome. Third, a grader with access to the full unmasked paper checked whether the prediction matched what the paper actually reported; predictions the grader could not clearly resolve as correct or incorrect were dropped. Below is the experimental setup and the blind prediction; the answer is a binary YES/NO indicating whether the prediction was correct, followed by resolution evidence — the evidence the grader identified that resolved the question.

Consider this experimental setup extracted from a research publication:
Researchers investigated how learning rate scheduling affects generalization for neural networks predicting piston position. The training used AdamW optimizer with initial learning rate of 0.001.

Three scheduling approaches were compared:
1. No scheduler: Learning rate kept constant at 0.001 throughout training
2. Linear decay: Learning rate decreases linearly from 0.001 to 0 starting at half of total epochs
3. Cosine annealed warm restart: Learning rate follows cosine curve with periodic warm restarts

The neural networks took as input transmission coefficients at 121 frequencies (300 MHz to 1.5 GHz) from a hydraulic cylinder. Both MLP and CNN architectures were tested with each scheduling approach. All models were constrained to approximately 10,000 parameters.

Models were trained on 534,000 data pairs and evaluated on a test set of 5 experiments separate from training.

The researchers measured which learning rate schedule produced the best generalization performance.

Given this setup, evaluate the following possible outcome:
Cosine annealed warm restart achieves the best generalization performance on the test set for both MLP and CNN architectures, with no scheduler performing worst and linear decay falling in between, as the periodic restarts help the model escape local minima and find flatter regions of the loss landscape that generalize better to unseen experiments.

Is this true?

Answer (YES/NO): NO